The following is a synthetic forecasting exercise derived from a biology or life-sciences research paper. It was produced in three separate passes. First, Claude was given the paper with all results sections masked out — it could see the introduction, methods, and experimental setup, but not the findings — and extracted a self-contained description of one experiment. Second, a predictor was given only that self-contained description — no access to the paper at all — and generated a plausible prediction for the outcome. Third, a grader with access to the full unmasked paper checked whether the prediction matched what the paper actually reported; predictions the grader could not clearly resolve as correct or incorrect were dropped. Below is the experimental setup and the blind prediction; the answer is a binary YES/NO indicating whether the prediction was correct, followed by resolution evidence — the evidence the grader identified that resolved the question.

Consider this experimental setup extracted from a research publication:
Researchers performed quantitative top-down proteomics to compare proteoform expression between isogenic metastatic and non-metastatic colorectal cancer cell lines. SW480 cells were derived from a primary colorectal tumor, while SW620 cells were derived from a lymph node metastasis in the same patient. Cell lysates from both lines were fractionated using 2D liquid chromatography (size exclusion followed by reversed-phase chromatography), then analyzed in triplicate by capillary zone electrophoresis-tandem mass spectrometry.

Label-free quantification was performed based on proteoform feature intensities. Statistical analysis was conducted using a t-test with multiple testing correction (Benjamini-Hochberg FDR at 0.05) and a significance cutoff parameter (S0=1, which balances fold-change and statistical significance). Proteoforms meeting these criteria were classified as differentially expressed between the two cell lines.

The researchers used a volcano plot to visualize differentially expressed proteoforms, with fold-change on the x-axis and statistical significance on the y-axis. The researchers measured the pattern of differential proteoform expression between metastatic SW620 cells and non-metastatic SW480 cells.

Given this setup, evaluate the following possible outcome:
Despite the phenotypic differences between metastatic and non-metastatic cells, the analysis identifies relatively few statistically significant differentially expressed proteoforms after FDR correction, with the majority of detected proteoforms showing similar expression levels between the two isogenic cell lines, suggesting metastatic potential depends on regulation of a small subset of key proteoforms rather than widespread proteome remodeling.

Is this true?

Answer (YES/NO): NO